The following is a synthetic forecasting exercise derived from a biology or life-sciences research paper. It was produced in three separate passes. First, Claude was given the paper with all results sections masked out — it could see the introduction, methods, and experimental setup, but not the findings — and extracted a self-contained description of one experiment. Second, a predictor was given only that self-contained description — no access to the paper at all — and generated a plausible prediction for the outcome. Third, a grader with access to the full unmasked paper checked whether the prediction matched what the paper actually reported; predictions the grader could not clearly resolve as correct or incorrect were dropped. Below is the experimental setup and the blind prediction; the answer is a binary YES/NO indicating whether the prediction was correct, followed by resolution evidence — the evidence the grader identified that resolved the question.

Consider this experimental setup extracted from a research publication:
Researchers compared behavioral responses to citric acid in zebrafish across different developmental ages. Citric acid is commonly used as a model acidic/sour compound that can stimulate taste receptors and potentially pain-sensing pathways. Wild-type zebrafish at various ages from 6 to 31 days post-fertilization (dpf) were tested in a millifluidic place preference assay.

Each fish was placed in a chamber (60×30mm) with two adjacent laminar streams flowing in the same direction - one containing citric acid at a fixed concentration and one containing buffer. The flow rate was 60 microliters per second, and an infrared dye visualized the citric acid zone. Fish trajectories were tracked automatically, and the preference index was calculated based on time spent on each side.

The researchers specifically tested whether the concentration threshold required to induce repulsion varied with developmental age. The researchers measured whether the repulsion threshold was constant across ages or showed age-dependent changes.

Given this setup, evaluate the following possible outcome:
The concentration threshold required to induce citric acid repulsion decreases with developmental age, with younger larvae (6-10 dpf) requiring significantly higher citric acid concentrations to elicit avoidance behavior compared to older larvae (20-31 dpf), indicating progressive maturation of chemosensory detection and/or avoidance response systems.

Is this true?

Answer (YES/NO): YES